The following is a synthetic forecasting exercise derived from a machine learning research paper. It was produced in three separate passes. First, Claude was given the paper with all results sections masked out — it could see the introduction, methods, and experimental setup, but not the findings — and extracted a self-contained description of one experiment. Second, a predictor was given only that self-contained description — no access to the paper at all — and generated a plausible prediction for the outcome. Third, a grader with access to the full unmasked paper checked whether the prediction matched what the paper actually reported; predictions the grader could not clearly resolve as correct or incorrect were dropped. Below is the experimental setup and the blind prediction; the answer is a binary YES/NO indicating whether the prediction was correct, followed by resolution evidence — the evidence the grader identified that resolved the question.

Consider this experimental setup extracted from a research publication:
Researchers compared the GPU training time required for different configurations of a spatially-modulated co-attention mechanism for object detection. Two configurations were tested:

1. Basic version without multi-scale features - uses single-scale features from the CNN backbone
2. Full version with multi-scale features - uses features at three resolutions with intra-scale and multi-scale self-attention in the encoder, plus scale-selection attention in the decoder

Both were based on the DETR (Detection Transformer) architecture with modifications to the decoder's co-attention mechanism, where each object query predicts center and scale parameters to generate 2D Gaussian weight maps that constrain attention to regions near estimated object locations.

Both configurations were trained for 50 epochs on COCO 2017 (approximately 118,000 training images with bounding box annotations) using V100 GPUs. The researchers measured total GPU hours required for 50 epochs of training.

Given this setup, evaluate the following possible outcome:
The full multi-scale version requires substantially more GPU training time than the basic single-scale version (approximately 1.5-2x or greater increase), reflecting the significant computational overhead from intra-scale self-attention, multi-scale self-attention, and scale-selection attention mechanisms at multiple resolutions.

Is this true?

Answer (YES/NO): YES